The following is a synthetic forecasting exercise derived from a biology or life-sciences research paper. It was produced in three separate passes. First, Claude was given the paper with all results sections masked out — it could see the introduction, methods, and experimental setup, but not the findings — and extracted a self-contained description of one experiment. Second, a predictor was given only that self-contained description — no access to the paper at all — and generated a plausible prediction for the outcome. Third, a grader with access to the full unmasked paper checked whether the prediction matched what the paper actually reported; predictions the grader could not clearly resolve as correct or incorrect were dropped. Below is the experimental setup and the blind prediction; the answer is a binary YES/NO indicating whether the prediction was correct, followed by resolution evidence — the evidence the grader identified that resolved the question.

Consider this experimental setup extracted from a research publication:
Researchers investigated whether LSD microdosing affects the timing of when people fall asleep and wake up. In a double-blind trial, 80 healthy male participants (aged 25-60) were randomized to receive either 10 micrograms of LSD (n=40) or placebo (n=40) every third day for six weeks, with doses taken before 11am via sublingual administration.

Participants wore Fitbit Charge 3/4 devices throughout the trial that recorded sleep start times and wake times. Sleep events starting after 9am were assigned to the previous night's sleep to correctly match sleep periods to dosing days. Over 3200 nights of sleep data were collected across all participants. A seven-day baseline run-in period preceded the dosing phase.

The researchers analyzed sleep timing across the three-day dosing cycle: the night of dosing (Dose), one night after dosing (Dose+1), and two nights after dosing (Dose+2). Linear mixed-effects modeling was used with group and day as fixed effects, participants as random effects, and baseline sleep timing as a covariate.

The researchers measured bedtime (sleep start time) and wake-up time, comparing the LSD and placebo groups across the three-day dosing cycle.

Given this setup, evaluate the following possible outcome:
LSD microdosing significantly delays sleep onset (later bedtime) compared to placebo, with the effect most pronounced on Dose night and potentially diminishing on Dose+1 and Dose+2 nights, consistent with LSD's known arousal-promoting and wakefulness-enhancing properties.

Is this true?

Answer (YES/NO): NO